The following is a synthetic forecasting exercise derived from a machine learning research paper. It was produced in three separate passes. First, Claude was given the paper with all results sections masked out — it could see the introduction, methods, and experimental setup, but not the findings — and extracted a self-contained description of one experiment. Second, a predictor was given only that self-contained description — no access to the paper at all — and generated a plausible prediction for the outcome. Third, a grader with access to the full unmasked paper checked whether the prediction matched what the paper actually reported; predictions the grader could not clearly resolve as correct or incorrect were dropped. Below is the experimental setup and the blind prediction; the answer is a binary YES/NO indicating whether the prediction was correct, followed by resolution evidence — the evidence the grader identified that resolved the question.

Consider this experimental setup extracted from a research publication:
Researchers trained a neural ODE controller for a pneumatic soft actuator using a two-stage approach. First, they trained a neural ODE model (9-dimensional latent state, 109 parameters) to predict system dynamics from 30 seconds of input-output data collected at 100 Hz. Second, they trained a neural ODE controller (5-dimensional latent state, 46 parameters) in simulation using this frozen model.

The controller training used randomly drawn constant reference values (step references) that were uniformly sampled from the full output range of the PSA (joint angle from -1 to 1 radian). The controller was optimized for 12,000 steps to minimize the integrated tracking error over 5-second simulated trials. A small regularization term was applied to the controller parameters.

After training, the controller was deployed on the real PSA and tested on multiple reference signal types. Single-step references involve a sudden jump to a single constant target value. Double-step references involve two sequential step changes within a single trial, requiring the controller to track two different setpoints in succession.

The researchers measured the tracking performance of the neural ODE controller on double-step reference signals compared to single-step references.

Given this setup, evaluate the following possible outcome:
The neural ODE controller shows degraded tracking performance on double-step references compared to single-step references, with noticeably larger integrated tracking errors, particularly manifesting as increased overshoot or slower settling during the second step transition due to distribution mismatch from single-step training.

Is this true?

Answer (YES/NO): NO